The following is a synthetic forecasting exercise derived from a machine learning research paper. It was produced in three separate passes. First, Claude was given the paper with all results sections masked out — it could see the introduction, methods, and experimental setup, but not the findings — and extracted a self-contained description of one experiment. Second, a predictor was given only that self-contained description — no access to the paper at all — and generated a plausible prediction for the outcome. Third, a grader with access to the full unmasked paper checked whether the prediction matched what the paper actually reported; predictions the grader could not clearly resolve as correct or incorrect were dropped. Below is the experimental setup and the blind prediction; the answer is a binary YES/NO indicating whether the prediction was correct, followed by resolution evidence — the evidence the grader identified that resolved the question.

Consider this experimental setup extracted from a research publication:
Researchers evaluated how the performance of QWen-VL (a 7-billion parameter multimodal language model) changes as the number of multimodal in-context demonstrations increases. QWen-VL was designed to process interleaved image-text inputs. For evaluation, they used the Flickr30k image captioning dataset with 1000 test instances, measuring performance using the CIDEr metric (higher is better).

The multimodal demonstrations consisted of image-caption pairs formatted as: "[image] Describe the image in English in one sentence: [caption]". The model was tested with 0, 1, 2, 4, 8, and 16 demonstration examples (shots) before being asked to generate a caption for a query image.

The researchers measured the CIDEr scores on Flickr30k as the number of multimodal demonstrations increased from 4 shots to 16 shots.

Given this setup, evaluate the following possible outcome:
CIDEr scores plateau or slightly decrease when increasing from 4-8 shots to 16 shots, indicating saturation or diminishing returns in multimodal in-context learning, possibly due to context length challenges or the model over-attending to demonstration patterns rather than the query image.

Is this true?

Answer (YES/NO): NO